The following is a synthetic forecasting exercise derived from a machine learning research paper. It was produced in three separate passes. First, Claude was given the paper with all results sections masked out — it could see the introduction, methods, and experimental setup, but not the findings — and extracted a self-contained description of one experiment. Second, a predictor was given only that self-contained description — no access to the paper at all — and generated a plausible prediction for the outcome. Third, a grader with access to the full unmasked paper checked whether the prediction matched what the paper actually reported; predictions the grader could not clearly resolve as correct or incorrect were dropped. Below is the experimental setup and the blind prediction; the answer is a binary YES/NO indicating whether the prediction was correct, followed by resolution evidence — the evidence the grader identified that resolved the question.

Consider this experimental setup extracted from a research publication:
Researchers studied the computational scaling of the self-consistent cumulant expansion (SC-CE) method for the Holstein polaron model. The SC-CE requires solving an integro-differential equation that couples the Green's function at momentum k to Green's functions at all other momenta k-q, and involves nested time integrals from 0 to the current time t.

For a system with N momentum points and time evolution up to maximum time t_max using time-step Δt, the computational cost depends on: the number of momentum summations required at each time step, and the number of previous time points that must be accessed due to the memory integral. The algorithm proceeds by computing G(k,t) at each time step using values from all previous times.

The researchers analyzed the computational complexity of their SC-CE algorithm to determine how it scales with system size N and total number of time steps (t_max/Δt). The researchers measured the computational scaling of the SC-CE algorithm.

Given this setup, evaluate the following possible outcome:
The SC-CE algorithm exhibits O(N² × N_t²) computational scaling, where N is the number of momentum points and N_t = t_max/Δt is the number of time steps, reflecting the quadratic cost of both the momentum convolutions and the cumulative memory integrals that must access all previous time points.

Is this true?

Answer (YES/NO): YES